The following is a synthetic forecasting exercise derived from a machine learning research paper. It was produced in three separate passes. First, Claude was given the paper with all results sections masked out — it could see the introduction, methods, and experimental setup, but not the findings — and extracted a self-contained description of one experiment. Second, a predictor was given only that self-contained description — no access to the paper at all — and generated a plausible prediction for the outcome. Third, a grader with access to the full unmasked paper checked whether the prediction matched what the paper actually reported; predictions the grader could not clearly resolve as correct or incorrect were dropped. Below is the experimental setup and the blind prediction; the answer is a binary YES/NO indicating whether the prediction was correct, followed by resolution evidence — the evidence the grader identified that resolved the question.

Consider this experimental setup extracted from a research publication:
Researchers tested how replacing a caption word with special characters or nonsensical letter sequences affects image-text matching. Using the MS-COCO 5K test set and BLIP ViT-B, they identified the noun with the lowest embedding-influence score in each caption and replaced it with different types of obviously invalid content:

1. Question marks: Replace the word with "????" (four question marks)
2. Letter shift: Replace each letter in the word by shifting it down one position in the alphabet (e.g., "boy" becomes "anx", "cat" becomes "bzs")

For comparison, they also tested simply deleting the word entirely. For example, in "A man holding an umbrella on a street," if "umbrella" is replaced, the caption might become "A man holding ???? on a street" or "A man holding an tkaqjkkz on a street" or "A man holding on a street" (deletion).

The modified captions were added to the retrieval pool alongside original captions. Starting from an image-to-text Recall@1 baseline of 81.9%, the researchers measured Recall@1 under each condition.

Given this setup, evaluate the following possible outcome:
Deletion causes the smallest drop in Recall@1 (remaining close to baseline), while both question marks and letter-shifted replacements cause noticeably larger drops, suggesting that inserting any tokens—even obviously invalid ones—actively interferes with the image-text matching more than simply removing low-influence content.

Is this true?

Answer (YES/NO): NO